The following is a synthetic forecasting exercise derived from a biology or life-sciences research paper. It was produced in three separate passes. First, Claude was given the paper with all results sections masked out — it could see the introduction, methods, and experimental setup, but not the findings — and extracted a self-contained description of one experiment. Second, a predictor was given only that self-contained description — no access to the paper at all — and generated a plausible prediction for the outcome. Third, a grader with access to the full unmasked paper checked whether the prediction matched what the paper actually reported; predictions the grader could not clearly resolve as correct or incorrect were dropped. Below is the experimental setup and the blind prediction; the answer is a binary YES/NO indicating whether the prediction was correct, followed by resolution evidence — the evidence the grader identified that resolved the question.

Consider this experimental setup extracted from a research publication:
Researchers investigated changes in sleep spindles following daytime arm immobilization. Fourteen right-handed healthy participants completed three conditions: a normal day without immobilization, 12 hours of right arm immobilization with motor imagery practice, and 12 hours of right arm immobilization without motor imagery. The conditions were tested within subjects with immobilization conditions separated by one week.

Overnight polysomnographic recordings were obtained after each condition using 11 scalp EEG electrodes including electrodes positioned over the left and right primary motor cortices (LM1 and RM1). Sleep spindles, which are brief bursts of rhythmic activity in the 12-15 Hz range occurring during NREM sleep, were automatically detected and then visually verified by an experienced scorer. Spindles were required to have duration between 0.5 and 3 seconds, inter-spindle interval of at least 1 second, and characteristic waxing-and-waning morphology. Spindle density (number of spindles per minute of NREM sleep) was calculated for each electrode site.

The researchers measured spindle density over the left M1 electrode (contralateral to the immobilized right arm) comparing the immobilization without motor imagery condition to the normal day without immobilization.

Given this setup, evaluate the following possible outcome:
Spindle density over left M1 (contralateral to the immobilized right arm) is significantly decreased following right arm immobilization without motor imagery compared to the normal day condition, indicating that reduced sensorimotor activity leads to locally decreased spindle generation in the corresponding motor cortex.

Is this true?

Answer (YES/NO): YES